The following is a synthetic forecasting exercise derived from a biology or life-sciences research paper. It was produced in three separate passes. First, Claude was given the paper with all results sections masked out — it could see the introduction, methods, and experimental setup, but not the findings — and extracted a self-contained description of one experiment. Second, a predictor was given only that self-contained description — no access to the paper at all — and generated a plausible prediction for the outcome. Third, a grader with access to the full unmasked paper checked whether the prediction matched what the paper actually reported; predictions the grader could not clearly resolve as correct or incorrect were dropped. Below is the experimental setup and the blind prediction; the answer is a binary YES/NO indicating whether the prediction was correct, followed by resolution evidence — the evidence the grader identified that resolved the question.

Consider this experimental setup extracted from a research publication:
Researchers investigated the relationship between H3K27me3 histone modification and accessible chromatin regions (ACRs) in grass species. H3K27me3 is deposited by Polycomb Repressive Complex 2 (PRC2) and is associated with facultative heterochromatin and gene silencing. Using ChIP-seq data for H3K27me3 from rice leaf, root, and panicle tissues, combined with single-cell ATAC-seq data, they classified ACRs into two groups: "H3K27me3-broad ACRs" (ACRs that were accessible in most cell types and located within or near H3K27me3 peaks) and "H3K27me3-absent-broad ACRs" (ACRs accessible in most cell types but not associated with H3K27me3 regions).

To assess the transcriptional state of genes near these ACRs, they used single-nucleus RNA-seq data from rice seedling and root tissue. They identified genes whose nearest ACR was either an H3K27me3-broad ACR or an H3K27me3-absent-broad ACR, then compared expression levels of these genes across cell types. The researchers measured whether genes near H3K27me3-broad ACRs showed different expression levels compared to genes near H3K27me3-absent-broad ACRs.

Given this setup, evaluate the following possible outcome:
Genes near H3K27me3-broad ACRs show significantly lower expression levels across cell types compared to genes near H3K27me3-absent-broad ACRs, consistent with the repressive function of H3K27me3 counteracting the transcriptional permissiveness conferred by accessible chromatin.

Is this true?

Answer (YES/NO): YES